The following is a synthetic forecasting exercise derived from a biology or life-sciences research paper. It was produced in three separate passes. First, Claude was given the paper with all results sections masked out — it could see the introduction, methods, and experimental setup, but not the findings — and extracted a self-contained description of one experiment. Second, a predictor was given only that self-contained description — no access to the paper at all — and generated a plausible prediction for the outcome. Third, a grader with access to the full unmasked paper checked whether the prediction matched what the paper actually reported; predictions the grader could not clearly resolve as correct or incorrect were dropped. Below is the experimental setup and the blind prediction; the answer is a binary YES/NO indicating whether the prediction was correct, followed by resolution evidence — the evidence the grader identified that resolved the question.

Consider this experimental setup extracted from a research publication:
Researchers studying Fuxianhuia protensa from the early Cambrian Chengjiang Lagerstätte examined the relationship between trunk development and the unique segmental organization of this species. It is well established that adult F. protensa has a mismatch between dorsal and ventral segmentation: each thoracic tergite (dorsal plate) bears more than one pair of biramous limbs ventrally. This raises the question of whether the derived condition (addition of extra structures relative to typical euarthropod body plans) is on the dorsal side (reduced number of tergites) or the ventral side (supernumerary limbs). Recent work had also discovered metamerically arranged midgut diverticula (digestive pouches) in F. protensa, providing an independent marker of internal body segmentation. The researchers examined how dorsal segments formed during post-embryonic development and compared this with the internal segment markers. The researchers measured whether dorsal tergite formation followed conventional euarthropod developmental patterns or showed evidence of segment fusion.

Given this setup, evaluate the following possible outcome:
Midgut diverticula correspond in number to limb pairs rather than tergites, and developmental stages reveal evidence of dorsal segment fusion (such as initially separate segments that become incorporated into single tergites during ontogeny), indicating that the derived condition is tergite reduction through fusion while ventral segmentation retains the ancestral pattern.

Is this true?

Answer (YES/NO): NO